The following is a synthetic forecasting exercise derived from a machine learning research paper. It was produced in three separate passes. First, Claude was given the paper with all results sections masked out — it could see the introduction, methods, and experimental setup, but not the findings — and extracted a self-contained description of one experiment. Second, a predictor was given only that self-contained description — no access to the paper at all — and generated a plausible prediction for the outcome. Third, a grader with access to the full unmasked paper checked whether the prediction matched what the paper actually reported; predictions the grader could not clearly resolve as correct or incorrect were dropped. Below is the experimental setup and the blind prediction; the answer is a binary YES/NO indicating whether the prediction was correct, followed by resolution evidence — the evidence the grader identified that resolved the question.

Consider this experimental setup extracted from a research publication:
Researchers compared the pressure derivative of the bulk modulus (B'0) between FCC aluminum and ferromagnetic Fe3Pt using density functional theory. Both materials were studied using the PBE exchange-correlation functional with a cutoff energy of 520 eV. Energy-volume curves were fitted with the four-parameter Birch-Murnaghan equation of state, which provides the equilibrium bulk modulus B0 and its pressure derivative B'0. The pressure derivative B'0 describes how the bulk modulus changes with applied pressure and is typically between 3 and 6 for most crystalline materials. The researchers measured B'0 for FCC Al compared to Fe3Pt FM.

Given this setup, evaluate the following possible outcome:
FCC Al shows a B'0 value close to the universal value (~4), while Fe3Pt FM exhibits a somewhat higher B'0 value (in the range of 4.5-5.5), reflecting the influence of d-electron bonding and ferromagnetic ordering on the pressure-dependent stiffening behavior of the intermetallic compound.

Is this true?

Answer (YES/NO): NO